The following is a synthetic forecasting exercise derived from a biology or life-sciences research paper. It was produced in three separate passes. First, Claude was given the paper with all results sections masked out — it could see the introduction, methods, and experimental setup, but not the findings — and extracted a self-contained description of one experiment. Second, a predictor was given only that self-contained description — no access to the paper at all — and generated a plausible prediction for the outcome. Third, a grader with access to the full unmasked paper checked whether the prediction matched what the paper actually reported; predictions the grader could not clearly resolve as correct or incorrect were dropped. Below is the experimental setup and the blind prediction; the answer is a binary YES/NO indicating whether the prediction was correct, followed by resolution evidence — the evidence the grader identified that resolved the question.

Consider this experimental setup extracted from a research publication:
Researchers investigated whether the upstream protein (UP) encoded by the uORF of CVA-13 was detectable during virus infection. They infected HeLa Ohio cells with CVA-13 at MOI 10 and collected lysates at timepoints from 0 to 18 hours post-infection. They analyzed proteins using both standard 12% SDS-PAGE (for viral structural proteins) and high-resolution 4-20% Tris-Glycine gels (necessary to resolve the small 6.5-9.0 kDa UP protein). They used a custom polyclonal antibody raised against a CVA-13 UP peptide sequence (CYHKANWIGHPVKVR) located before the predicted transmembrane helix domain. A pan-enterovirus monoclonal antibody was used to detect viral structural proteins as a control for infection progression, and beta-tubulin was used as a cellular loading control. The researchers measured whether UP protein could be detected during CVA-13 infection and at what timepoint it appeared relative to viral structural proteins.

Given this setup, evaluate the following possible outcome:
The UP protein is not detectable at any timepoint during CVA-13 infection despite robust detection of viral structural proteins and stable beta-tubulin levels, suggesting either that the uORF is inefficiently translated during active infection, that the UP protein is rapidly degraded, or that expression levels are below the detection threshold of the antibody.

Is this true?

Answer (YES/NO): NO